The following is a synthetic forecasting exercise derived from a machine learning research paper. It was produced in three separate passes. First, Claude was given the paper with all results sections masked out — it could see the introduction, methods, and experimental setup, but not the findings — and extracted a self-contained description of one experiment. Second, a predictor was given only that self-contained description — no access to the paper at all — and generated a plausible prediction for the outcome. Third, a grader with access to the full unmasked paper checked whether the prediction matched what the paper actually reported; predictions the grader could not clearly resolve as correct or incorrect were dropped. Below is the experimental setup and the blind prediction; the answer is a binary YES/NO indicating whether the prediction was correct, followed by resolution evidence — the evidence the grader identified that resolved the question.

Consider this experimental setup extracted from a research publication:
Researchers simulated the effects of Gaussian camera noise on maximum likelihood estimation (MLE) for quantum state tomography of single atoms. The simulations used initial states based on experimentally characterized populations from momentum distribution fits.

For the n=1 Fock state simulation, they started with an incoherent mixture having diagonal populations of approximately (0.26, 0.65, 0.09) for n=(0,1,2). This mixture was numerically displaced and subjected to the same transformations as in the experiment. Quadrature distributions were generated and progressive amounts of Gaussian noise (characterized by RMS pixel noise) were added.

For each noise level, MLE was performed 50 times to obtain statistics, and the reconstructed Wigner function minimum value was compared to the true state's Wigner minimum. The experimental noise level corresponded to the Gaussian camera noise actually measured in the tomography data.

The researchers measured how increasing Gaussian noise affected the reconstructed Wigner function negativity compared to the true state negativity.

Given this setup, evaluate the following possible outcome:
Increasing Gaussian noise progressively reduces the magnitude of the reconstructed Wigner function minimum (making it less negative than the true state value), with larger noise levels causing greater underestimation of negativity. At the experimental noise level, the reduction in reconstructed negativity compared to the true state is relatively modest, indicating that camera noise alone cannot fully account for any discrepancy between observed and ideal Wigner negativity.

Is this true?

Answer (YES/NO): YES